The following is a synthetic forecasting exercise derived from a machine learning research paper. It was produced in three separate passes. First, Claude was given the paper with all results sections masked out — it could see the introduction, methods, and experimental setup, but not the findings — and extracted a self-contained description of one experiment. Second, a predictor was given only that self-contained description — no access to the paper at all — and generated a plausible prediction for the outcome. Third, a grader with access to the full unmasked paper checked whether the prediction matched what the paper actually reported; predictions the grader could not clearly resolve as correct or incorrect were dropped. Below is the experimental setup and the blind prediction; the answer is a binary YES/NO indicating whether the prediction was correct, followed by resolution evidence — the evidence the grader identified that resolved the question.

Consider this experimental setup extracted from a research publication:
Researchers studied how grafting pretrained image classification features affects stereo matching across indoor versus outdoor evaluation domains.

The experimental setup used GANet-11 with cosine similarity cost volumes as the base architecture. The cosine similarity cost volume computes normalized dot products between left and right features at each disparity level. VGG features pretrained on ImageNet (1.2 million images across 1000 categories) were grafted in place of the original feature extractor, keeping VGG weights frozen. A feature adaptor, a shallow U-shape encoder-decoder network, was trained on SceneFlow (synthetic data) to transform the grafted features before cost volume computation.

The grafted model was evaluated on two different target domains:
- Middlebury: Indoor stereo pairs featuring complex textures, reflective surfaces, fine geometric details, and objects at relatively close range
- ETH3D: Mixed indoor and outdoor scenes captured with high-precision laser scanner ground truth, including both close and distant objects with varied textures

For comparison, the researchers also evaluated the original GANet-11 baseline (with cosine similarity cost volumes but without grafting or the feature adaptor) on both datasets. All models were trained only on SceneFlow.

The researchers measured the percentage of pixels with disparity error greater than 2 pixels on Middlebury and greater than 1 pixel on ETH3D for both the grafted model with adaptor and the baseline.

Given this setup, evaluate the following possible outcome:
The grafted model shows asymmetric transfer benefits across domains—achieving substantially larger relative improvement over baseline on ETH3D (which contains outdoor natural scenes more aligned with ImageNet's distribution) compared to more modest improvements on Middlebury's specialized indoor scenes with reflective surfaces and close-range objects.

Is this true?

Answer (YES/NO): NO